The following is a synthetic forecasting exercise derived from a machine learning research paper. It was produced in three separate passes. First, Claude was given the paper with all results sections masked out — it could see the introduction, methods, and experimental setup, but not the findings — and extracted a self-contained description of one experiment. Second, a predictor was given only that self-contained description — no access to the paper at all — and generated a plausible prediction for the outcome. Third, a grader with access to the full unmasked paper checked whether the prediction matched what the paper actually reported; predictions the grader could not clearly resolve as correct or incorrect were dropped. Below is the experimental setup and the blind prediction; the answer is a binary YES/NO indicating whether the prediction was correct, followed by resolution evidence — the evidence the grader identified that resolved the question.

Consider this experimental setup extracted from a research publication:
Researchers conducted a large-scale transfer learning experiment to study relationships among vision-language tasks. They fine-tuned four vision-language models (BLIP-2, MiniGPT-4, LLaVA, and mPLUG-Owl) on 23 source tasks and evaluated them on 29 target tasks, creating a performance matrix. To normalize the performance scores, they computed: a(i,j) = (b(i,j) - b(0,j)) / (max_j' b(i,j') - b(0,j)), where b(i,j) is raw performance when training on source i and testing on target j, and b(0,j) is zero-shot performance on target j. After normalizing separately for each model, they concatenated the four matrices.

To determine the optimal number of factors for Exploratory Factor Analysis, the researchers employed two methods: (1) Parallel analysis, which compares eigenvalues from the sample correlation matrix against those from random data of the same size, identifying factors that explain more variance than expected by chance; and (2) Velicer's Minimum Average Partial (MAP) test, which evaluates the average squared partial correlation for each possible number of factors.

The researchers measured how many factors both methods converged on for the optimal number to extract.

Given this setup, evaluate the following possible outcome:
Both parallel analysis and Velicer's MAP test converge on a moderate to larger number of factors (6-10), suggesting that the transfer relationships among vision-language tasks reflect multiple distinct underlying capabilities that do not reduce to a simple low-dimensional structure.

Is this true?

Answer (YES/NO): YES